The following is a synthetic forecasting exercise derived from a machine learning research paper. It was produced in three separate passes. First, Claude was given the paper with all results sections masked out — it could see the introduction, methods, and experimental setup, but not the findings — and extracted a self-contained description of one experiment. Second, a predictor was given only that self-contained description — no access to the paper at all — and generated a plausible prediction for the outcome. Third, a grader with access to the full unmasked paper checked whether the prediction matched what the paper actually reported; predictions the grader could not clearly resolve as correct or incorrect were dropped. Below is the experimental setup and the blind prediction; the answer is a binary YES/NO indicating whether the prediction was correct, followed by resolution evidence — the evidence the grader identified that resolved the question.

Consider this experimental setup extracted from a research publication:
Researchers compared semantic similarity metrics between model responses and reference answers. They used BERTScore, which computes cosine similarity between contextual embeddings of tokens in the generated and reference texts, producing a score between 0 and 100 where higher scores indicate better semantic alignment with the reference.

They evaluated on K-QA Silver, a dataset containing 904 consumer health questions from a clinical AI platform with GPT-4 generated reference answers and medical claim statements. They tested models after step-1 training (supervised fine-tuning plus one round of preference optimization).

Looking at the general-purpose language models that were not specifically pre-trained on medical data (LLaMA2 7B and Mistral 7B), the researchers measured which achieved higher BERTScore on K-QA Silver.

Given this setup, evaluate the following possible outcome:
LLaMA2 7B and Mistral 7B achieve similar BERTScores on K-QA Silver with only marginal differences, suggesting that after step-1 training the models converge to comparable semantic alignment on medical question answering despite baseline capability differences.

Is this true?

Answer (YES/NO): NO